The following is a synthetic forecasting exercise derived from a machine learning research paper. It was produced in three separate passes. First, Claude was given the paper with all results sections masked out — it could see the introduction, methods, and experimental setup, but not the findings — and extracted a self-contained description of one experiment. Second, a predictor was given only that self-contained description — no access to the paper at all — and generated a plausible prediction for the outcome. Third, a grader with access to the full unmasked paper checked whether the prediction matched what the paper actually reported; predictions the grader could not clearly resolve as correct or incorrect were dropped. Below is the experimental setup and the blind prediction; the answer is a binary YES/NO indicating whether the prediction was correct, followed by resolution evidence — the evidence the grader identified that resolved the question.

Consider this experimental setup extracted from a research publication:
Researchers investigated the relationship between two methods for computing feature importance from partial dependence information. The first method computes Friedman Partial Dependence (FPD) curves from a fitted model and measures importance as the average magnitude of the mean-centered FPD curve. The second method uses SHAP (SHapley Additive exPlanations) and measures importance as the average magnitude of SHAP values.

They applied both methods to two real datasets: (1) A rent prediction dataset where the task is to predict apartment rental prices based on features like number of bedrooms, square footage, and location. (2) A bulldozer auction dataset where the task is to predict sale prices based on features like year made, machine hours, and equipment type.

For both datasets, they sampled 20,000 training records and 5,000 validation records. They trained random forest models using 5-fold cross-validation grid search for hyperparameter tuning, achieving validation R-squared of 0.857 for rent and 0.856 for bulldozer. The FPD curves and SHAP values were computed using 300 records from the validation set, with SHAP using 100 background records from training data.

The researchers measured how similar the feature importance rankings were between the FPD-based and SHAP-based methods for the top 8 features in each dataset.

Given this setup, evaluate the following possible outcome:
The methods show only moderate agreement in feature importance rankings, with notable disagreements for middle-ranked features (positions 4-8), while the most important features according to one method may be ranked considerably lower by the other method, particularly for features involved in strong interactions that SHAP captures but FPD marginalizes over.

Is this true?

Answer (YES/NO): NO